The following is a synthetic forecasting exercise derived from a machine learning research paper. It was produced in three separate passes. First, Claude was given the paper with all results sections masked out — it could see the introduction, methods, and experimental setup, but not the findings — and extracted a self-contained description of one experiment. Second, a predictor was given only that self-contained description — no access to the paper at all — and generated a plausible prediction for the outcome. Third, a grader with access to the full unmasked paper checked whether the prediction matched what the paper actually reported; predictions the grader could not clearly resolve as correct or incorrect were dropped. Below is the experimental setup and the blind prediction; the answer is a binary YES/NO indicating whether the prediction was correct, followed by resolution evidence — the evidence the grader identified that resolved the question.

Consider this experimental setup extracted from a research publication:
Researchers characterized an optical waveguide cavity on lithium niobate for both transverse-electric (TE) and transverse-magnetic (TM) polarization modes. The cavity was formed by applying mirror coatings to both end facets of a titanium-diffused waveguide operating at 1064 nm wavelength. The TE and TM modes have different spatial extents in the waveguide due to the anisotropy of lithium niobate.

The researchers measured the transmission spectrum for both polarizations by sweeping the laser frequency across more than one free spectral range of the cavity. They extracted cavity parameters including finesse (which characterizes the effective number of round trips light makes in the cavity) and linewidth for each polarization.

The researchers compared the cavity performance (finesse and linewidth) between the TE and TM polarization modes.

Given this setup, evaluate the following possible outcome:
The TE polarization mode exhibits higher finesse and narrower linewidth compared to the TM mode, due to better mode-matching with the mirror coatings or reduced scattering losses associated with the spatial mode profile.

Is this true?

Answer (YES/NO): NO